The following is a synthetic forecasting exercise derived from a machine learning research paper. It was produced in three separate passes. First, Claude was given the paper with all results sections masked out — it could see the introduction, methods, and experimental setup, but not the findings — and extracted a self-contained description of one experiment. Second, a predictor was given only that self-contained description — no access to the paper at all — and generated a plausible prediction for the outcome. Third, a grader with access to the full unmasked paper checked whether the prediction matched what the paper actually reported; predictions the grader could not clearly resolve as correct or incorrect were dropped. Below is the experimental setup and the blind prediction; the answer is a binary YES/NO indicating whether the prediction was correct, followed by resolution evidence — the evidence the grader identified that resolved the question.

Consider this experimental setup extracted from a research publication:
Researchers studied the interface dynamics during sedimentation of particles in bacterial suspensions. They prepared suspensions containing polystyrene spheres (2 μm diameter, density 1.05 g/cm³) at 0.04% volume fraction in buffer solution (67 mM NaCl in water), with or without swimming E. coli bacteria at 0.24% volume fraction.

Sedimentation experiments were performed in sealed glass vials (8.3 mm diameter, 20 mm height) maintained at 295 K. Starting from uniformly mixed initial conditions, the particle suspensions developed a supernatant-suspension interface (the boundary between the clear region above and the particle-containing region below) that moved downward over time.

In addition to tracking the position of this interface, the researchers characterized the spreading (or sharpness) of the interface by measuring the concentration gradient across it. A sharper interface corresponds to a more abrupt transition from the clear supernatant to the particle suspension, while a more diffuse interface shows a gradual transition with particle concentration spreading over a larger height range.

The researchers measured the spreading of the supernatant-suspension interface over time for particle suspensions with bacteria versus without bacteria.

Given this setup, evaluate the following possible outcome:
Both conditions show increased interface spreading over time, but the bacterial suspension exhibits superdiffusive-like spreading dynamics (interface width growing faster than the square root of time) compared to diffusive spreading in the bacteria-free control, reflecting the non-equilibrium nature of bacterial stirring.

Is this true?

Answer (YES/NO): NO